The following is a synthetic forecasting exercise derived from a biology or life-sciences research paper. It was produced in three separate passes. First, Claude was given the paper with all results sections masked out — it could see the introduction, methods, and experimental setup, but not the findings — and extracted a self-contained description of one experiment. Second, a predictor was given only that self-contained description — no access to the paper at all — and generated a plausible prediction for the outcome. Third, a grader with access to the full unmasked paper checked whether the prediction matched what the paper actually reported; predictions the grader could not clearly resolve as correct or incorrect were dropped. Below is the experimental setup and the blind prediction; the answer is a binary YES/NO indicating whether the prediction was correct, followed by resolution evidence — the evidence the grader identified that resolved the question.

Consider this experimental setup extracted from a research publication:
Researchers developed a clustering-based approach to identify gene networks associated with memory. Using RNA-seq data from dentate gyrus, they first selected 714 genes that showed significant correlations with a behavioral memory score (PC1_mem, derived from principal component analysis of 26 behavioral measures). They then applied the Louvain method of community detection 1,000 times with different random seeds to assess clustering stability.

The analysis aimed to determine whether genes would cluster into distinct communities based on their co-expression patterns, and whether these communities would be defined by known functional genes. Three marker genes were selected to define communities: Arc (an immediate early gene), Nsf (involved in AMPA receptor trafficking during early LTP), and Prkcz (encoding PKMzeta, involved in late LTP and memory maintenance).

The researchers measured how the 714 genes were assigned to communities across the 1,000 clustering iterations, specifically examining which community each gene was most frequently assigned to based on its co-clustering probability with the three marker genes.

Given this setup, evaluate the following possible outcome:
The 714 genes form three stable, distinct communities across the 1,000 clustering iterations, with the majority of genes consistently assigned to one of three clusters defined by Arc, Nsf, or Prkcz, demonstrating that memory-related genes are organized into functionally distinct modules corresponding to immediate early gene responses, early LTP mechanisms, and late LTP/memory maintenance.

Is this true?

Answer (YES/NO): YES